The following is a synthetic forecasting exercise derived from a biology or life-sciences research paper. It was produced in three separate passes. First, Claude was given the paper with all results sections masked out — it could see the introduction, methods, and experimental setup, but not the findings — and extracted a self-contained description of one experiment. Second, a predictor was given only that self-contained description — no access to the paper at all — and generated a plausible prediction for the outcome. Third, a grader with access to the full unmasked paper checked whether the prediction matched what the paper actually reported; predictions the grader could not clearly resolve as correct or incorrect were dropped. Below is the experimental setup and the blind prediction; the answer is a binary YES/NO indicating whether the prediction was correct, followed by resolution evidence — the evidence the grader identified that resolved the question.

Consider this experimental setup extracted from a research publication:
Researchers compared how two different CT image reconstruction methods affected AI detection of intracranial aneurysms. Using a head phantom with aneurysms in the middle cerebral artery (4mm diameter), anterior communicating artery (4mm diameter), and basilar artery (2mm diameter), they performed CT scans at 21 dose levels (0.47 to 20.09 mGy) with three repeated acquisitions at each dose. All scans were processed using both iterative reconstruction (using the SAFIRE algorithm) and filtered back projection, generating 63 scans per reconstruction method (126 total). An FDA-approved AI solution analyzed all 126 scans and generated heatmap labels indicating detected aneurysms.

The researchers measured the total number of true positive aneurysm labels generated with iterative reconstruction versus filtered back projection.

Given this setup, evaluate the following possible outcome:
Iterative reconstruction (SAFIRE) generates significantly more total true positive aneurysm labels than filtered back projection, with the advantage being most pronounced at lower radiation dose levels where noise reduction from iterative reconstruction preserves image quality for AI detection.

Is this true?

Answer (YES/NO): NO